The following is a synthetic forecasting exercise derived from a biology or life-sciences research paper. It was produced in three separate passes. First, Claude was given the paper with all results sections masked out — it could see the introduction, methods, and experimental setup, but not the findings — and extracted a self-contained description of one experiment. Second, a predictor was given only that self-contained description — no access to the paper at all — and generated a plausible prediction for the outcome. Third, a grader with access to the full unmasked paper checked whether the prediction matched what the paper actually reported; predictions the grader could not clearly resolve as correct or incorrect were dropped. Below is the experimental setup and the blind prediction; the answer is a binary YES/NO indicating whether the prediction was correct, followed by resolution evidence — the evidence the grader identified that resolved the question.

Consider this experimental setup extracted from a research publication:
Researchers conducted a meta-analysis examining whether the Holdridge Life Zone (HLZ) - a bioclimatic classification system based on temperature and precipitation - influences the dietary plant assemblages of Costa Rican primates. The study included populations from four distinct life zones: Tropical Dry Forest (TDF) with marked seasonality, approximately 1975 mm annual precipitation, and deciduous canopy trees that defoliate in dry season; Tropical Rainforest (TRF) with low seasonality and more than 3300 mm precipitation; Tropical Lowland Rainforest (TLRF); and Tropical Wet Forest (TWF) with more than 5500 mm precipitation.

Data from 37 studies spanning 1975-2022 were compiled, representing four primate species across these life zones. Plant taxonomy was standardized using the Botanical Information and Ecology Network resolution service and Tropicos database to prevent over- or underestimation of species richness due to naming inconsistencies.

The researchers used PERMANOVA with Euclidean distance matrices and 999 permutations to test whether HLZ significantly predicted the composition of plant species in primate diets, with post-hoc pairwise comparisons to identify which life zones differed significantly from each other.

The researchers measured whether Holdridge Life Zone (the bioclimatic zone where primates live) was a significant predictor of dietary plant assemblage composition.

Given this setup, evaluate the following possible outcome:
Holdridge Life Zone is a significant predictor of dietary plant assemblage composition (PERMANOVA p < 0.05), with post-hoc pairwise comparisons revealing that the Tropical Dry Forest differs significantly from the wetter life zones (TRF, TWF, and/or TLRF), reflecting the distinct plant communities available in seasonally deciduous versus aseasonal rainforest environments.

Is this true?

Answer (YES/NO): YES